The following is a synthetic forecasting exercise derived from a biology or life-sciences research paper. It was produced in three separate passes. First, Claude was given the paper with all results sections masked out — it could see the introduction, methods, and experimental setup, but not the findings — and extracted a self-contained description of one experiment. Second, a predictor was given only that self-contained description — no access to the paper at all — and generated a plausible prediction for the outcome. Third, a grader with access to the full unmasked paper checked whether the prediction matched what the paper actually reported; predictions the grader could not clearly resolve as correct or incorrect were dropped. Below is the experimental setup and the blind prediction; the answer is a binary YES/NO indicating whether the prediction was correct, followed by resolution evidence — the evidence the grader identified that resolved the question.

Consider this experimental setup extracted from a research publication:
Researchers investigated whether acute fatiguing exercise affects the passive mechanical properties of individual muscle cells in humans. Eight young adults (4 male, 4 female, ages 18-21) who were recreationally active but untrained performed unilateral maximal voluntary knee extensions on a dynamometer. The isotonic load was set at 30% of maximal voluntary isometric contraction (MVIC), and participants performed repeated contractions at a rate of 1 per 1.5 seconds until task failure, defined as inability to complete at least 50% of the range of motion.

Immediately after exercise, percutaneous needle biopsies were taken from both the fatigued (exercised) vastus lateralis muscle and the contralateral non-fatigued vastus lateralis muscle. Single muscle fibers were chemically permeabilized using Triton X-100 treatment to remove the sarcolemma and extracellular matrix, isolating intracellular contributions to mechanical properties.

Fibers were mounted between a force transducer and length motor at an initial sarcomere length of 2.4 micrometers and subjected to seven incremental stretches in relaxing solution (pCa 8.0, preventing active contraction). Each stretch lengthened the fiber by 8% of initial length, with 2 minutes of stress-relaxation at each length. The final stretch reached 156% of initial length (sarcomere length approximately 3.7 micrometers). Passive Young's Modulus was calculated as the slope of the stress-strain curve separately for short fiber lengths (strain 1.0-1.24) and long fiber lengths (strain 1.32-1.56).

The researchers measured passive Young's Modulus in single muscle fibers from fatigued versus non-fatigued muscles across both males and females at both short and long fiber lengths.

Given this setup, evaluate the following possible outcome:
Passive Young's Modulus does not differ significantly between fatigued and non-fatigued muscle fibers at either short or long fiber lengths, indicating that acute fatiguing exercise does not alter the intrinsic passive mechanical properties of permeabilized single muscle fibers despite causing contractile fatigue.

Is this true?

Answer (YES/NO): NO